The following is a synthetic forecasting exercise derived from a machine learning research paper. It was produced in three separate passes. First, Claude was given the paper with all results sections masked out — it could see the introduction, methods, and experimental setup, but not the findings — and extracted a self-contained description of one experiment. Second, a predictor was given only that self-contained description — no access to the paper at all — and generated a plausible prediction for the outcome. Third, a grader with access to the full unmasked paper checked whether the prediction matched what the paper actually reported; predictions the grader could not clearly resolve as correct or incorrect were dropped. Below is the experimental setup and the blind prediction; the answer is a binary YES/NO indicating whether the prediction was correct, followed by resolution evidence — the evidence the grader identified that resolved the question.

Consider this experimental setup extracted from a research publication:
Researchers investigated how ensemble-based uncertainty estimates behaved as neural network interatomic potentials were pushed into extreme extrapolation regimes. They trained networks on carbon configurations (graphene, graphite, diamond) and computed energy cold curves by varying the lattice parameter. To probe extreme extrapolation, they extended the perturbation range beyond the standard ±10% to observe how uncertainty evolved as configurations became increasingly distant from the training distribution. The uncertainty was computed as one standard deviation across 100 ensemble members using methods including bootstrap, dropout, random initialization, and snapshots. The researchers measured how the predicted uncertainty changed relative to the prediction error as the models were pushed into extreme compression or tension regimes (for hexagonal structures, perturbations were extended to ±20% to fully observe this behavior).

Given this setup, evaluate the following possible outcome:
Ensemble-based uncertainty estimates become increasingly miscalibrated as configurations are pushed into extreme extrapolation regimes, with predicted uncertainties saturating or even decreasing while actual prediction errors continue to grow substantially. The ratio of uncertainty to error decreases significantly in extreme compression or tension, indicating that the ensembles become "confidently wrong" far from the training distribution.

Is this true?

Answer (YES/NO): YES